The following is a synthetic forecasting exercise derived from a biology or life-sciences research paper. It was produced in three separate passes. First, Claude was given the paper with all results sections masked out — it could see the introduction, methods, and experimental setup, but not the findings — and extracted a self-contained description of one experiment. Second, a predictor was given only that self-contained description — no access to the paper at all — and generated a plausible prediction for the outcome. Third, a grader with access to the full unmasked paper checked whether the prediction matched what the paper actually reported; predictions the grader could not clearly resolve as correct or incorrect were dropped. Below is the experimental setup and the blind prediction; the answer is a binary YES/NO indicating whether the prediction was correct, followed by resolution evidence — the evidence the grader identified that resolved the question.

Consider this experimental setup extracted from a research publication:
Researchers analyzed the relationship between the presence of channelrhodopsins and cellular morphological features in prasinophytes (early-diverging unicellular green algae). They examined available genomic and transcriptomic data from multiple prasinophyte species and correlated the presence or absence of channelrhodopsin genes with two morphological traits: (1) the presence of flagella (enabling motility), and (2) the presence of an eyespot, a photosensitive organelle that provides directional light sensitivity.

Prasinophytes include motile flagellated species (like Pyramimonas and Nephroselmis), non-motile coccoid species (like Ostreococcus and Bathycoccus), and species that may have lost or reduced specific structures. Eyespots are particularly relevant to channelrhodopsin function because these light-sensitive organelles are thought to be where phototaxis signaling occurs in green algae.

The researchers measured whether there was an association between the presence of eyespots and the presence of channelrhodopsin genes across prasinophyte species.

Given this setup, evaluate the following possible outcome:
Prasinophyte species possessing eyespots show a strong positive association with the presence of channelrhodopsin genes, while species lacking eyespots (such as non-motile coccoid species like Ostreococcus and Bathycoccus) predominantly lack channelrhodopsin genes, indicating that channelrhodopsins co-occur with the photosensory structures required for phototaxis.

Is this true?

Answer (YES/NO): YES